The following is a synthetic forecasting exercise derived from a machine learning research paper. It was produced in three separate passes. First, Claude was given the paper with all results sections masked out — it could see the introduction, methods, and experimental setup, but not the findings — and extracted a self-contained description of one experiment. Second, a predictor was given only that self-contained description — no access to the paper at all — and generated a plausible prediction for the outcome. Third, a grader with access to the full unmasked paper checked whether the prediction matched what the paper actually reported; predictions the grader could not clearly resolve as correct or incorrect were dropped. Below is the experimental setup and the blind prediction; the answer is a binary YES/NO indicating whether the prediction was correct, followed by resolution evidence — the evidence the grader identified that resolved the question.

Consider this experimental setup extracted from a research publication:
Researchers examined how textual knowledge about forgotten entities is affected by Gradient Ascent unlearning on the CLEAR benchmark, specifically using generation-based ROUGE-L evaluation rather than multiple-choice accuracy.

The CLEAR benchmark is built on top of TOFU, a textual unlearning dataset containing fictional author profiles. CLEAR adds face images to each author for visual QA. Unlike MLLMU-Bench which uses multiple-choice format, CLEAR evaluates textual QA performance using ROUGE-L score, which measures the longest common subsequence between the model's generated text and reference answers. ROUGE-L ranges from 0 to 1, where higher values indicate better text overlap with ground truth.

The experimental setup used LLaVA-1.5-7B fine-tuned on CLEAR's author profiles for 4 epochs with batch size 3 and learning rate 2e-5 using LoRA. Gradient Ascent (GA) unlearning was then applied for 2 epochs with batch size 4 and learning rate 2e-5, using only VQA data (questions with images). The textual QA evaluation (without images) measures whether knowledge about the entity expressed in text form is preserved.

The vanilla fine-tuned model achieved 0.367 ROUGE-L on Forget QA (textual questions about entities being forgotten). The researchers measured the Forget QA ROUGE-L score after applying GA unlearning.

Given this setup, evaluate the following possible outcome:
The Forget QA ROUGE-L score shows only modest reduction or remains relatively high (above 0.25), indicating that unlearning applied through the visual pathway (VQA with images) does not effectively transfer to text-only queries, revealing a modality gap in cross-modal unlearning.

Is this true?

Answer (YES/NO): NO